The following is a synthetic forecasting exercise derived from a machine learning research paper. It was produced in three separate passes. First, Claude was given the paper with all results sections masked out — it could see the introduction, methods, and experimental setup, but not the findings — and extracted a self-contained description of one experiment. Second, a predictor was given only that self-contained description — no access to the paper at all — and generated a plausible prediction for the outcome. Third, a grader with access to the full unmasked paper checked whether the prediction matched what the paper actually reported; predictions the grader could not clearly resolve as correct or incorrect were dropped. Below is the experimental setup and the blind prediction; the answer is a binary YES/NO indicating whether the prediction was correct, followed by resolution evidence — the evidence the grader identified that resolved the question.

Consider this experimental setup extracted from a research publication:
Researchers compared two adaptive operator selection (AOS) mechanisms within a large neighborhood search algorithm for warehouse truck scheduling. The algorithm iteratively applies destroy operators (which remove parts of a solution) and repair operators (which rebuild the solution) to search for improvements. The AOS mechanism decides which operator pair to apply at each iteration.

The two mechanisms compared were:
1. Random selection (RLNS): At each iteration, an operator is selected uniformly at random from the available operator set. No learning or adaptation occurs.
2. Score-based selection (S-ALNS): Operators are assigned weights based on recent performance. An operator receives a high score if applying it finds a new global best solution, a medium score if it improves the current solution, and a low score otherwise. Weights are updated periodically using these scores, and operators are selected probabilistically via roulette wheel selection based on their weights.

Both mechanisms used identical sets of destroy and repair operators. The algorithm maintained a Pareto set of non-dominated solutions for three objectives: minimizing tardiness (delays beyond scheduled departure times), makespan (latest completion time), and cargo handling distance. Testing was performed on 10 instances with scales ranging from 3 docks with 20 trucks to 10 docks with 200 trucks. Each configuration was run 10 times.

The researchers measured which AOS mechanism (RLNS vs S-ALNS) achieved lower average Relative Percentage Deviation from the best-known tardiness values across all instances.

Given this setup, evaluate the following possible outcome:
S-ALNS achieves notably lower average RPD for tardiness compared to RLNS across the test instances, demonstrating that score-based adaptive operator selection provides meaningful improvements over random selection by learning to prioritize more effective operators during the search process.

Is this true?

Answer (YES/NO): NO